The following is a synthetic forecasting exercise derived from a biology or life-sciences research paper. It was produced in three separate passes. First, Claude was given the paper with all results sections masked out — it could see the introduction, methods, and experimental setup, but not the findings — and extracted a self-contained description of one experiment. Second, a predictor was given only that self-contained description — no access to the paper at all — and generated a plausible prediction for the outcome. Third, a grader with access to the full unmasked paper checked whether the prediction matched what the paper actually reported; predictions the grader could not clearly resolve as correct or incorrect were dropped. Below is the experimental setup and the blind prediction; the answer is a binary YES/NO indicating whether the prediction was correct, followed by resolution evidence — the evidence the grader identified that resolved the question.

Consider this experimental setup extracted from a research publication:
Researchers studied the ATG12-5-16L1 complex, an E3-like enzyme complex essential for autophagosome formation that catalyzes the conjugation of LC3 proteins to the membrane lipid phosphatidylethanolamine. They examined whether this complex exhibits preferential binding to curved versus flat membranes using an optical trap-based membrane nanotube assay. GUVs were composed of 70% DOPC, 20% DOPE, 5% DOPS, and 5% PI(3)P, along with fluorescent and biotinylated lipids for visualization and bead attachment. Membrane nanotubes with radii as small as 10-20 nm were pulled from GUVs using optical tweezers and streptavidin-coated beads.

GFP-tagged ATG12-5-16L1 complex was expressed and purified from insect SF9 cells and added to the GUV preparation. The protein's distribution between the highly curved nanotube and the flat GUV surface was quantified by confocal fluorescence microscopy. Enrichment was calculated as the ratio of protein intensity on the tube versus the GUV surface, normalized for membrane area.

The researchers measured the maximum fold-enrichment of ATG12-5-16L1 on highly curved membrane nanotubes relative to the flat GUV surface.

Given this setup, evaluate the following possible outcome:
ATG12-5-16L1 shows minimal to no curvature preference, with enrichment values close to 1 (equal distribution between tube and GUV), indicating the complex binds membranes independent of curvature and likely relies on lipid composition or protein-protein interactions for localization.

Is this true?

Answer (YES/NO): NO